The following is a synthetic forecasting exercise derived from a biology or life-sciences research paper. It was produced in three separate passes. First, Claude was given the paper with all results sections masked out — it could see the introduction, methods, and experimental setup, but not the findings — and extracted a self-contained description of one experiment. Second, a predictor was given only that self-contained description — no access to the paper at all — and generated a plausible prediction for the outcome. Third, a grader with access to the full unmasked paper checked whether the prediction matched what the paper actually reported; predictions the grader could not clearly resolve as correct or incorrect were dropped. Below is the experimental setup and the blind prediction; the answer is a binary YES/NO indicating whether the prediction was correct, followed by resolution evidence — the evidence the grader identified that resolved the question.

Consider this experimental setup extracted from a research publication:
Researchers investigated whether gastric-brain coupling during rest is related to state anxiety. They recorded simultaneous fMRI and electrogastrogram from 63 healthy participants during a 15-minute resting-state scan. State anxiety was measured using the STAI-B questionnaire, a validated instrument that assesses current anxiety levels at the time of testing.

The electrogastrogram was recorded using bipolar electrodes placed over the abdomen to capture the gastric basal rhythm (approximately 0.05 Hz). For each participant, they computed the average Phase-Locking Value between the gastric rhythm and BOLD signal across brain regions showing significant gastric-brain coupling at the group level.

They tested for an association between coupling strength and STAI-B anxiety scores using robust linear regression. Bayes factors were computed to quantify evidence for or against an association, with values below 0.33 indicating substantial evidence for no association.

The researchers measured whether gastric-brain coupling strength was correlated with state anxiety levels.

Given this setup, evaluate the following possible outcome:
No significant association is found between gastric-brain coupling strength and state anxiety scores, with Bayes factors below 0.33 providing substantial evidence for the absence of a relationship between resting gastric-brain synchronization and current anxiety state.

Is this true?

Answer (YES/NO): YES